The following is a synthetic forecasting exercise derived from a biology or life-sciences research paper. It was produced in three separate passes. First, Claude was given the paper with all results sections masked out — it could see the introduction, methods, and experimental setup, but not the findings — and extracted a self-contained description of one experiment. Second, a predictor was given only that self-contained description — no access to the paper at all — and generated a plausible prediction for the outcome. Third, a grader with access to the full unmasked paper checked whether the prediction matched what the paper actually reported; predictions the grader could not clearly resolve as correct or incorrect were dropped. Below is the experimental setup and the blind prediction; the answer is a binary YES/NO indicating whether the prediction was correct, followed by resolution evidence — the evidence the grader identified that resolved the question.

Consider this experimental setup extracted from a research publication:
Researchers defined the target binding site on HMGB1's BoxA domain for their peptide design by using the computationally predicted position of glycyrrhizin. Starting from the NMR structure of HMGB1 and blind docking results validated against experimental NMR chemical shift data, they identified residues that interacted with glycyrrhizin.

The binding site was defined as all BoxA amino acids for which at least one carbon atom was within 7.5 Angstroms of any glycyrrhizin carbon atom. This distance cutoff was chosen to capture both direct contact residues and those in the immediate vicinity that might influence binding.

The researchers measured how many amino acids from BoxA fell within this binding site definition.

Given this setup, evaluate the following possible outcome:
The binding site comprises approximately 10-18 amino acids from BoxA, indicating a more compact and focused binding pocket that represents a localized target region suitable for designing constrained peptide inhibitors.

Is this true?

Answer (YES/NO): YES